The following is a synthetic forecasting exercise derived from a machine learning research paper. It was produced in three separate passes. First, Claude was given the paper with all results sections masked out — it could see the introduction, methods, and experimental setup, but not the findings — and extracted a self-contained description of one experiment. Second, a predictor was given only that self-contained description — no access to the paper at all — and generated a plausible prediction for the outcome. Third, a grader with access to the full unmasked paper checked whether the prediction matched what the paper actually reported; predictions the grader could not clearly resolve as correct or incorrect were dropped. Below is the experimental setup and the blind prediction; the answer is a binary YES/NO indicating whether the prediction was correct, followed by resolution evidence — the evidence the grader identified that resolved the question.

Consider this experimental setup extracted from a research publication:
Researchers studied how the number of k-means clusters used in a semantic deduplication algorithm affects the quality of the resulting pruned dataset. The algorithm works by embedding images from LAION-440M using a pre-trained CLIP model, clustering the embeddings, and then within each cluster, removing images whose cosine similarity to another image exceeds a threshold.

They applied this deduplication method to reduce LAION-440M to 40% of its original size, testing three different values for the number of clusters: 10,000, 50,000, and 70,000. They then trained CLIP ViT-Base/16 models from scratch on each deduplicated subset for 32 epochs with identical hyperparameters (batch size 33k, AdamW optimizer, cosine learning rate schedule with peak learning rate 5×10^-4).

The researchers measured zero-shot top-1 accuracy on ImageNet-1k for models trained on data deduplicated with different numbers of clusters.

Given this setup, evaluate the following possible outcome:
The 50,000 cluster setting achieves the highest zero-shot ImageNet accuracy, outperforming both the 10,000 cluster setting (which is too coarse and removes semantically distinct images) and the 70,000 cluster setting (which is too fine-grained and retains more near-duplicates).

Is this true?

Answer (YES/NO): NO